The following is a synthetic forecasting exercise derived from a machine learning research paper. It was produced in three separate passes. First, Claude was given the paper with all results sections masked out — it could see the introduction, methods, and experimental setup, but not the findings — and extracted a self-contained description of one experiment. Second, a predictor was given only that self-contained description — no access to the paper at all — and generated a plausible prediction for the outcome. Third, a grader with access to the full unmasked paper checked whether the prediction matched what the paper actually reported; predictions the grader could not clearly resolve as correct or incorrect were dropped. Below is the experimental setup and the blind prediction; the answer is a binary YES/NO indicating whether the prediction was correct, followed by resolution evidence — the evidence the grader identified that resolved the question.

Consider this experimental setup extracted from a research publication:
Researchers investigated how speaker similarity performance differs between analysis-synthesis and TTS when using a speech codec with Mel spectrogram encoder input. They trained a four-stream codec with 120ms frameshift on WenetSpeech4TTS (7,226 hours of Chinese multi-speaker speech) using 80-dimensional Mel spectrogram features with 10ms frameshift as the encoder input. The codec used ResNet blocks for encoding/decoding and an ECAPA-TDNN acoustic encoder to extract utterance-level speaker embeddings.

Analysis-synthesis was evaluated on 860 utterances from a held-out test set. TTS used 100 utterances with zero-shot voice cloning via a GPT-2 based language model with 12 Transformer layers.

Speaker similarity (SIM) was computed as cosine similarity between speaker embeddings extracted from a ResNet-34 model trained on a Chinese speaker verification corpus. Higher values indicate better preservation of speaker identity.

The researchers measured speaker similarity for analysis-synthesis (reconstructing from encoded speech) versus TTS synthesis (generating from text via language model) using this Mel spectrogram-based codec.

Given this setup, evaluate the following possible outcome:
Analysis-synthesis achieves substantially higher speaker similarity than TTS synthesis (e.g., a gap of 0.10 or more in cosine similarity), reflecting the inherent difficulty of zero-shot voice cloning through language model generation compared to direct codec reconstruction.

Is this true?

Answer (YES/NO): NO